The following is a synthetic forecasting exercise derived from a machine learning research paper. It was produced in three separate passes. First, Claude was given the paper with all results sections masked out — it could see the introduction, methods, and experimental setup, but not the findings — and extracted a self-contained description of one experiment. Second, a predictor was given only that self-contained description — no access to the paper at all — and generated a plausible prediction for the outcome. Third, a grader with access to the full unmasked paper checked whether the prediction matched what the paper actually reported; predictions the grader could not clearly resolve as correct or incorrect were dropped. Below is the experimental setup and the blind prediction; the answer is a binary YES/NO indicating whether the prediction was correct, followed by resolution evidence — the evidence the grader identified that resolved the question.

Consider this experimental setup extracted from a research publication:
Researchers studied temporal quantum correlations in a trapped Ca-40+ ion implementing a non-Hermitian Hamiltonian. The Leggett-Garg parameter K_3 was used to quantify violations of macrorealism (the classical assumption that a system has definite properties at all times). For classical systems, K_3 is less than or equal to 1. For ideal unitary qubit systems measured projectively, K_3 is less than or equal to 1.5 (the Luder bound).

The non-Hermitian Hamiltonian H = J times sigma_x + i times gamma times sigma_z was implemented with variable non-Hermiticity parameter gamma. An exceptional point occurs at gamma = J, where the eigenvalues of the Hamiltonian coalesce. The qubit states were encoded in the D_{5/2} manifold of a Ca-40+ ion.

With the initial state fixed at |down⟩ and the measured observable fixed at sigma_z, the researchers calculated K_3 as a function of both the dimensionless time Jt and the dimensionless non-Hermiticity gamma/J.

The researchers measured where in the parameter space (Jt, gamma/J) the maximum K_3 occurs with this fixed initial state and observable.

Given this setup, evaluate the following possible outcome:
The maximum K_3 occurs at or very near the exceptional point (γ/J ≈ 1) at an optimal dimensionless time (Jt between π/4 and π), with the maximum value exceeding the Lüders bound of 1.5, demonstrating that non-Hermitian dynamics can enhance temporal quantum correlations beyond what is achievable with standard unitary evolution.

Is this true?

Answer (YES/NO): NO